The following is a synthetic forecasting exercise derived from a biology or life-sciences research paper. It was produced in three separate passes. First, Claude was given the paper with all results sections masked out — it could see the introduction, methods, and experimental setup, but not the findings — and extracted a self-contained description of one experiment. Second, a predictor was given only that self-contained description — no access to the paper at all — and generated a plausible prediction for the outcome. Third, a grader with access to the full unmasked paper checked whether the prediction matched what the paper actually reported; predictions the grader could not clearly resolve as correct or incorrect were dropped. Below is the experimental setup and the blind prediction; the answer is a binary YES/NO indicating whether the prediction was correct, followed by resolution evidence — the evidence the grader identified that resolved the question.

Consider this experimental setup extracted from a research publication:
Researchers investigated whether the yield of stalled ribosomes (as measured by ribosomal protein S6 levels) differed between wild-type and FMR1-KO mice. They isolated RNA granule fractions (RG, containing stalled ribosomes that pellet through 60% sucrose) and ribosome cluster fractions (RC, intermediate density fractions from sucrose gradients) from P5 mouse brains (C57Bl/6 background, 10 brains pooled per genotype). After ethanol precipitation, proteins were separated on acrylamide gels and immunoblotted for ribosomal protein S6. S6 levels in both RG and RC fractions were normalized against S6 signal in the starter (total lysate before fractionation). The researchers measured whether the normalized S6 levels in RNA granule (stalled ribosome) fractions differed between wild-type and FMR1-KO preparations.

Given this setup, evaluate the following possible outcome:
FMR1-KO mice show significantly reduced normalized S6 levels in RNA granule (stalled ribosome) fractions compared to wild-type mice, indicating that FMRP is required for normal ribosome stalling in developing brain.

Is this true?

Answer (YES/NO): NO